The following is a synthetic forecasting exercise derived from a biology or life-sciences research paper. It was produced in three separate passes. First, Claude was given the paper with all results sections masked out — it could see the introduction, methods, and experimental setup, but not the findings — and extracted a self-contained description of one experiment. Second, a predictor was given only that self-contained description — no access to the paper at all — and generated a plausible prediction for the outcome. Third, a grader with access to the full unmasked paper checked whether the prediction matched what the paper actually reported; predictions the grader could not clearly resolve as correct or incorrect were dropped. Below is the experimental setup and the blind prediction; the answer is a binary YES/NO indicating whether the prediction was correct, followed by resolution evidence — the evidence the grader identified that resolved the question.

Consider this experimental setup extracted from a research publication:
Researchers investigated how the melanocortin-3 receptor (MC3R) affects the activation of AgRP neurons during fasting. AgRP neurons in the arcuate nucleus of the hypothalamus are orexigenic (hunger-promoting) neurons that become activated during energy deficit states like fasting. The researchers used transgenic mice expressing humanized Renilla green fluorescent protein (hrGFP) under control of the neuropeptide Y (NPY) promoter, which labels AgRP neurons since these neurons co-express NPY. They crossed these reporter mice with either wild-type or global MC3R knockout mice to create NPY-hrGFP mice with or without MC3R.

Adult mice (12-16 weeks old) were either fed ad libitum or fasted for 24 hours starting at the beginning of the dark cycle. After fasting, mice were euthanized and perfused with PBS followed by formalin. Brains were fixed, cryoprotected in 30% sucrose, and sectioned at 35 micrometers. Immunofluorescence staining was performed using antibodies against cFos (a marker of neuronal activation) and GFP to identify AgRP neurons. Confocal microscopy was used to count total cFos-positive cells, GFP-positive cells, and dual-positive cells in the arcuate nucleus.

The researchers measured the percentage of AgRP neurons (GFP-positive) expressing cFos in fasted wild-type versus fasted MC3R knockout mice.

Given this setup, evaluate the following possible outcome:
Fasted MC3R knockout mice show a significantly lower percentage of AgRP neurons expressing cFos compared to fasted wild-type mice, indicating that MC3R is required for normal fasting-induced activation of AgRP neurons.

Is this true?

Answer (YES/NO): YES